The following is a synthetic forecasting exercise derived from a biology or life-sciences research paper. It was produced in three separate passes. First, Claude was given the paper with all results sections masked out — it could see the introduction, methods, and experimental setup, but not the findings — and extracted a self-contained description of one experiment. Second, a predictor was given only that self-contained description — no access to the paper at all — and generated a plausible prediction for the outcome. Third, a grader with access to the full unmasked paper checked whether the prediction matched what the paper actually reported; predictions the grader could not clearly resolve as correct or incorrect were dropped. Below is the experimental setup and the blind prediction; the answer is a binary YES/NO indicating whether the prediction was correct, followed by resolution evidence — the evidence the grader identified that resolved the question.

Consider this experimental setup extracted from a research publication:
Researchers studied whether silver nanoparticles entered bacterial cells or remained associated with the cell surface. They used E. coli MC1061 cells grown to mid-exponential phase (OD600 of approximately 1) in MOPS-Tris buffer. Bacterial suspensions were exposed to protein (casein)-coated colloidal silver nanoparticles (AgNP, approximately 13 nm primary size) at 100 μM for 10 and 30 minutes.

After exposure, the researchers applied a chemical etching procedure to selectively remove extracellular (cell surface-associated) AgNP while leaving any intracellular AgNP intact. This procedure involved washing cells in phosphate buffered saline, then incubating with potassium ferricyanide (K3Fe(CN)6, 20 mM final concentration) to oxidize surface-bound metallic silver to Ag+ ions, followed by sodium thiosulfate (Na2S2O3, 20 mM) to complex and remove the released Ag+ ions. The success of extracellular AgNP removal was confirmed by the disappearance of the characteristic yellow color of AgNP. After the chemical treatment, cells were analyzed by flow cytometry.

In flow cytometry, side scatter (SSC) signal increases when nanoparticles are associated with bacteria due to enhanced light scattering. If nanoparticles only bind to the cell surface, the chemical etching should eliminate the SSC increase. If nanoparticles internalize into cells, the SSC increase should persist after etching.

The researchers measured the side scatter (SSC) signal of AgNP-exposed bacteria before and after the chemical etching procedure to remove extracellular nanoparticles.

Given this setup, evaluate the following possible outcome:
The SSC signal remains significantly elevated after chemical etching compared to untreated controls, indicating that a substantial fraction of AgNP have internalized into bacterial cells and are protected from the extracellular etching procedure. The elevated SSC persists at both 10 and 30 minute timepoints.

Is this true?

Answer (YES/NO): NO